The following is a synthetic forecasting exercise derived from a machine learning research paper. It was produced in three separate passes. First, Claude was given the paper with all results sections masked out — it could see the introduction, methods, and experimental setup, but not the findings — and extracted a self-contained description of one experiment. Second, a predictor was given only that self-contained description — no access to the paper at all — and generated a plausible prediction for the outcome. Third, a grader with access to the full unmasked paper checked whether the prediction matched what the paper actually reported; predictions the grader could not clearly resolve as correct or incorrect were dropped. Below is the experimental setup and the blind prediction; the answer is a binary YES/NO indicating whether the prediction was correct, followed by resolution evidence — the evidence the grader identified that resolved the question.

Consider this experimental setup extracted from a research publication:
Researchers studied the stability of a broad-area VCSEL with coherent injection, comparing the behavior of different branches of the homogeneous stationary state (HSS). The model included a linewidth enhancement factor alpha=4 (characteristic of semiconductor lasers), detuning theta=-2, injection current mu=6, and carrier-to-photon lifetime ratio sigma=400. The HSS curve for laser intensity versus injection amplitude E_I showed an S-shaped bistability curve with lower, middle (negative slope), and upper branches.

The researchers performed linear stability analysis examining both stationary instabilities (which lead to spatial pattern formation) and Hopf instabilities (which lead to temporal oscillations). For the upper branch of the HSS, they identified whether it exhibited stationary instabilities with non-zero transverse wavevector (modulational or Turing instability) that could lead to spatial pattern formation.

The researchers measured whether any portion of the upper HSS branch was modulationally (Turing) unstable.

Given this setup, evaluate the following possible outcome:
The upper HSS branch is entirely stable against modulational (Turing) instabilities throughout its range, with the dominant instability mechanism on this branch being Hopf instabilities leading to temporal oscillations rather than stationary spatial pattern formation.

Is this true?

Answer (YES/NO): NO